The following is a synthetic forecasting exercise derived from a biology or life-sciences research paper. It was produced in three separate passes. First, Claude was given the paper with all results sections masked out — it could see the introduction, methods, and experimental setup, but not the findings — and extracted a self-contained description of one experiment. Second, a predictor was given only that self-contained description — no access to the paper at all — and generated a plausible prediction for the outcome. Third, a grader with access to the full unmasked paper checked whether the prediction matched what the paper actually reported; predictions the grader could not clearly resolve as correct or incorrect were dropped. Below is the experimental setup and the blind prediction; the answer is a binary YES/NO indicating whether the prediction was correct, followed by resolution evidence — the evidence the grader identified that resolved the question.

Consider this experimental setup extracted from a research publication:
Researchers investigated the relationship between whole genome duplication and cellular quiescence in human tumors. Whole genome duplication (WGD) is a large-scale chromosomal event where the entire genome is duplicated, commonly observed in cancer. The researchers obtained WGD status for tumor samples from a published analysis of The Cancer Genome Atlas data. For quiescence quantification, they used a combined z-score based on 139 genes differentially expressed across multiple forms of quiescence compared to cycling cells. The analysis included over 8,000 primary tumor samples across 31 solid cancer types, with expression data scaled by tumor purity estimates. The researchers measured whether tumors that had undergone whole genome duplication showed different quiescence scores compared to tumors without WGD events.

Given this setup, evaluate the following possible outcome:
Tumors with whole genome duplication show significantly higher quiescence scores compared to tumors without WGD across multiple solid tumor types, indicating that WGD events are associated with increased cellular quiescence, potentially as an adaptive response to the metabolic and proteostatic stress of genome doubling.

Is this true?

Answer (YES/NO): NO